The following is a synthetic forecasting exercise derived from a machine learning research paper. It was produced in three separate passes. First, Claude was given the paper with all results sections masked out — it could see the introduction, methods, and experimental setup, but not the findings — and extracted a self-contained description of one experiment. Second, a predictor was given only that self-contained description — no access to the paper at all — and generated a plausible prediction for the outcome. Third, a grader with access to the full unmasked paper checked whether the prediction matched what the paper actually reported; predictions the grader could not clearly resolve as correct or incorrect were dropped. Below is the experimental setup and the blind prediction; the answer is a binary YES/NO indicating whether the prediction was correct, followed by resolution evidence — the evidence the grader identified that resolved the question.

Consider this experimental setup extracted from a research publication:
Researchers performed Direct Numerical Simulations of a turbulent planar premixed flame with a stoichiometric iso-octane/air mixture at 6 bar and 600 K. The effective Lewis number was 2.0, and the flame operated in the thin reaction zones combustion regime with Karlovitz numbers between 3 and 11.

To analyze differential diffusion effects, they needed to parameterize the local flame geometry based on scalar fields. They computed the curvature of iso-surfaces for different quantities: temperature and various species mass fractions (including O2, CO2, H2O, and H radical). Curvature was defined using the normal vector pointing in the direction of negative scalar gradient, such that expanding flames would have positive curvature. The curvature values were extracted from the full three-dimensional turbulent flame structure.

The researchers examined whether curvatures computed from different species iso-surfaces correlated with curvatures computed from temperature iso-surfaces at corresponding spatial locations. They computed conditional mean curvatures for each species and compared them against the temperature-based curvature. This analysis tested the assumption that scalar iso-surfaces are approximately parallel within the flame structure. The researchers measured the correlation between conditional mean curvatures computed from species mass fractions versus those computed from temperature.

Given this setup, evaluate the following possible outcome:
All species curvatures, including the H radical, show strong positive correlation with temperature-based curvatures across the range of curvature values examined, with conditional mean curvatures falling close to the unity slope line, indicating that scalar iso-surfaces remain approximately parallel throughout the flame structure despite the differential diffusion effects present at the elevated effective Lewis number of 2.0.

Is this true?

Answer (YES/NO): YES